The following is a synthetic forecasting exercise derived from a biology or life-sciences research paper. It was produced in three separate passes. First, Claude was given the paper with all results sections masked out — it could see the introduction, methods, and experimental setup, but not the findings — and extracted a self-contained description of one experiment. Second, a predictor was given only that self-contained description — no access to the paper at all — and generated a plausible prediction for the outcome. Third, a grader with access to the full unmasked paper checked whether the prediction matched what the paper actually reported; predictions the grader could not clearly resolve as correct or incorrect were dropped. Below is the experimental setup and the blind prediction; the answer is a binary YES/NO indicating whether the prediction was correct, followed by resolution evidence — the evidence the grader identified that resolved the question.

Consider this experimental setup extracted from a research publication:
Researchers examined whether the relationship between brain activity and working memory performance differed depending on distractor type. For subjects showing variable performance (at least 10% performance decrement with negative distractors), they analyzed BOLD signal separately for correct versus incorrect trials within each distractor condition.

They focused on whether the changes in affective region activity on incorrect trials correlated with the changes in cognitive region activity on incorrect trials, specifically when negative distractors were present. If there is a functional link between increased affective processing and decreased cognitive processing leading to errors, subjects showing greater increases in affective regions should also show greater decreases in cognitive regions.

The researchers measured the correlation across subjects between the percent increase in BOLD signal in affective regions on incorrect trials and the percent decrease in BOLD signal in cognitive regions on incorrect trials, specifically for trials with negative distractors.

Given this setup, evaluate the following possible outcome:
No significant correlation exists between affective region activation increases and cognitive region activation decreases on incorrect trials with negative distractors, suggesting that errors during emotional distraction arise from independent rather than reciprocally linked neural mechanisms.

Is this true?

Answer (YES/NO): NO